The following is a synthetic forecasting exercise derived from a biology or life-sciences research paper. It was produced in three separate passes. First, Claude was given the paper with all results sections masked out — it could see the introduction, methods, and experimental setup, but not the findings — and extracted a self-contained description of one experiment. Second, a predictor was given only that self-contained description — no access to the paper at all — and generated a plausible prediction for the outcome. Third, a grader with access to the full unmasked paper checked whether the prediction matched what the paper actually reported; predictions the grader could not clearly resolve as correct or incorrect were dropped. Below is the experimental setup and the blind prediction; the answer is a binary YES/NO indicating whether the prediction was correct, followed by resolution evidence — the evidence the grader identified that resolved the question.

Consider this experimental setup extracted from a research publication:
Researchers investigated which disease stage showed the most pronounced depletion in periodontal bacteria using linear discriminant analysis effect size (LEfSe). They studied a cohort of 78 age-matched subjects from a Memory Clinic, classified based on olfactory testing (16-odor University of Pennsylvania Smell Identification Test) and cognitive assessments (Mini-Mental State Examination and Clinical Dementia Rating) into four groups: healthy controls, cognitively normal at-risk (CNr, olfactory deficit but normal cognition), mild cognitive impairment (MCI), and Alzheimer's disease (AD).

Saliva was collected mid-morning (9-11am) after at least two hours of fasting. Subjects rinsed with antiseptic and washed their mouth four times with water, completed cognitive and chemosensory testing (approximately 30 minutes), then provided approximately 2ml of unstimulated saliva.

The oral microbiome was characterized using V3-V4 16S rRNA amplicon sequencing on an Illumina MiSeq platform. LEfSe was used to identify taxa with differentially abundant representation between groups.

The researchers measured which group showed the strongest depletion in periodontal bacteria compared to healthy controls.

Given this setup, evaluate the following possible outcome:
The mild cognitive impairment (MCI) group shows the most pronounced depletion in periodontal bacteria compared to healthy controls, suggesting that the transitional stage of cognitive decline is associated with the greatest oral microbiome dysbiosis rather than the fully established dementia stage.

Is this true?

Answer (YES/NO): YES